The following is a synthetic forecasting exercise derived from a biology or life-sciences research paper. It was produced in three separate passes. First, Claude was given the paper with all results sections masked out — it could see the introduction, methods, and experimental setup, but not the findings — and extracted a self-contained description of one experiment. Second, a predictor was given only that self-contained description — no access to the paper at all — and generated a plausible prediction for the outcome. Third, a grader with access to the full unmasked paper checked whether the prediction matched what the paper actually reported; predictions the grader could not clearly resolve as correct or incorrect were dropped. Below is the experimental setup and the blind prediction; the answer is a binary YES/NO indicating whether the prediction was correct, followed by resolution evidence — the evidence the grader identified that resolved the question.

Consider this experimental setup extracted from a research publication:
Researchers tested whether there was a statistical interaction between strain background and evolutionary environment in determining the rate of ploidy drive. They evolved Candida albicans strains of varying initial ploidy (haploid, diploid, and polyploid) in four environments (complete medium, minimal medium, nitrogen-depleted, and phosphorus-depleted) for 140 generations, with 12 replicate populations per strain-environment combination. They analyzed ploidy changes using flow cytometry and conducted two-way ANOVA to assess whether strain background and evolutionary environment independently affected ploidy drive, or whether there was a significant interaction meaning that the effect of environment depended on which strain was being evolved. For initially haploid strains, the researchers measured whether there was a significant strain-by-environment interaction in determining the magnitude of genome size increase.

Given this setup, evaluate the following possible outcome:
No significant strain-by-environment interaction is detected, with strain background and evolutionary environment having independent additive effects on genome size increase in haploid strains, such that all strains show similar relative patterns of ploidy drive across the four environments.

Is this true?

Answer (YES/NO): YES